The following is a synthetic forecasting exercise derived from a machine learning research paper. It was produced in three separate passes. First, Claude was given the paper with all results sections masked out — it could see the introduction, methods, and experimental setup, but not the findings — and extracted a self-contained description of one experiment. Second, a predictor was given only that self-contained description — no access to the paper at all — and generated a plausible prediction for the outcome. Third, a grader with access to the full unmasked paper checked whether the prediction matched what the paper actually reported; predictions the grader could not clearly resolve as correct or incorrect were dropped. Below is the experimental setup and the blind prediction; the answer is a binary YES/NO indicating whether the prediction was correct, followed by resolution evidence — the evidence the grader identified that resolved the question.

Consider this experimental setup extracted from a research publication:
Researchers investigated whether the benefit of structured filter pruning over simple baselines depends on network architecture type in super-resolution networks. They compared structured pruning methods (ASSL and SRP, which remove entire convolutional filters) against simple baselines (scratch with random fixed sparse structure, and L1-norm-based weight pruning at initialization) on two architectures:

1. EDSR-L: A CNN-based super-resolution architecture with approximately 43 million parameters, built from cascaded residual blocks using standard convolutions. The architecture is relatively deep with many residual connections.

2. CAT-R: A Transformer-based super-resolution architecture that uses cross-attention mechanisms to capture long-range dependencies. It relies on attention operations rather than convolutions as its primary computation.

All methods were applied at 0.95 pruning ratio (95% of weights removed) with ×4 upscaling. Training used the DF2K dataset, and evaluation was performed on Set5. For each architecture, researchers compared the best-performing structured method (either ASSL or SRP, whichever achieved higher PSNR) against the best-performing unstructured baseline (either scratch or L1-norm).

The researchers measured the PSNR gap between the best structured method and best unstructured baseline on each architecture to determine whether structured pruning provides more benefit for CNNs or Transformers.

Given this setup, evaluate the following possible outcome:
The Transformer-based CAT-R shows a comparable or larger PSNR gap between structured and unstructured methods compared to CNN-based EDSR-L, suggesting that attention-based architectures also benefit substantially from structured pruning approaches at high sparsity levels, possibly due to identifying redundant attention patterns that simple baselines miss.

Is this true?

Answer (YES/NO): NO